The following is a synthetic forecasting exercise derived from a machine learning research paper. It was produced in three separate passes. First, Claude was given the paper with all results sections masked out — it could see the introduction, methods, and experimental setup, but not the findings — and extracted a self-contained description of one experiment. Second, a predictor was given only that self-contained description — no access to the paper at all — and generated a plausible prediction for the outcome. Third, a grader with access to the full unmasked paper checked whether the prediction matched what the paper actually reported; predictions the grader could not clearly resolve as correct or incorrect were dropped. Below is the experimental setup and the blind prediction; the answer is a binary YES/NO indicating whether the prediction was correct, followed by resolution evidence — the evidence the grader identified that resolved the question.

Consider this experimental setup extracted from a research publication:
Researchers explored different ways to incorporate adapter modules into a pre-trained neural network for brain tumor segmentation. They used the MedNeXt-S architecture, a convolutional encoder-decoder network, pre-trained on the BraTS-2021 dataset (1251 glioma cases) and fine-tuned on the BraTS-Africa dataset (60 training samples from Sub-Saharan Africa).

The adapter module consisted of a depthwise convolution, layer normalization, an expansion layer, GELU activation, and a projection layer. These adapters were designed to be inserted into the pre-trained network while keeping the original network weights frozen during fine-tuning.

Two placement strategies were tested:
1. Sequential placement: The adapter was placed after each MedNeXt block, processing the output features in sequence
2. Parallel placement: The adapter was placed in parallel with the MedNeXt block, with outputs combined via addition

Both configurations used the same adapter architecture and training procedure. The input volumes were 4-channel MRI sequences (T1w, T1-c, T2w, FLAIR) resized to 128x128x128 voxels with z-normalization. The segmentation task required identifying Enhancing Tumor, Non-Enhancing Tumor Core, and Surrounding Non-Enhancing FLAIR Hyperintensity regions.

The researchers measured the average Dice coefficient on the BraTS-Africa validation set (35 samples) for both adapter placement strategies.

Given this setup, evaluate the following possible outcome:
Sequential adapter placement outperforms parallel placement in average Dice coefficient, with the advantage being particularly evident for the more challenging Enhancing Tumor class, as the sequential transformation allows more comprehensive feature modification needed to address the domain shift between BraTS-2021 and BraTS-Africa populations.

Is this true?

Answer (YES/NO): NO